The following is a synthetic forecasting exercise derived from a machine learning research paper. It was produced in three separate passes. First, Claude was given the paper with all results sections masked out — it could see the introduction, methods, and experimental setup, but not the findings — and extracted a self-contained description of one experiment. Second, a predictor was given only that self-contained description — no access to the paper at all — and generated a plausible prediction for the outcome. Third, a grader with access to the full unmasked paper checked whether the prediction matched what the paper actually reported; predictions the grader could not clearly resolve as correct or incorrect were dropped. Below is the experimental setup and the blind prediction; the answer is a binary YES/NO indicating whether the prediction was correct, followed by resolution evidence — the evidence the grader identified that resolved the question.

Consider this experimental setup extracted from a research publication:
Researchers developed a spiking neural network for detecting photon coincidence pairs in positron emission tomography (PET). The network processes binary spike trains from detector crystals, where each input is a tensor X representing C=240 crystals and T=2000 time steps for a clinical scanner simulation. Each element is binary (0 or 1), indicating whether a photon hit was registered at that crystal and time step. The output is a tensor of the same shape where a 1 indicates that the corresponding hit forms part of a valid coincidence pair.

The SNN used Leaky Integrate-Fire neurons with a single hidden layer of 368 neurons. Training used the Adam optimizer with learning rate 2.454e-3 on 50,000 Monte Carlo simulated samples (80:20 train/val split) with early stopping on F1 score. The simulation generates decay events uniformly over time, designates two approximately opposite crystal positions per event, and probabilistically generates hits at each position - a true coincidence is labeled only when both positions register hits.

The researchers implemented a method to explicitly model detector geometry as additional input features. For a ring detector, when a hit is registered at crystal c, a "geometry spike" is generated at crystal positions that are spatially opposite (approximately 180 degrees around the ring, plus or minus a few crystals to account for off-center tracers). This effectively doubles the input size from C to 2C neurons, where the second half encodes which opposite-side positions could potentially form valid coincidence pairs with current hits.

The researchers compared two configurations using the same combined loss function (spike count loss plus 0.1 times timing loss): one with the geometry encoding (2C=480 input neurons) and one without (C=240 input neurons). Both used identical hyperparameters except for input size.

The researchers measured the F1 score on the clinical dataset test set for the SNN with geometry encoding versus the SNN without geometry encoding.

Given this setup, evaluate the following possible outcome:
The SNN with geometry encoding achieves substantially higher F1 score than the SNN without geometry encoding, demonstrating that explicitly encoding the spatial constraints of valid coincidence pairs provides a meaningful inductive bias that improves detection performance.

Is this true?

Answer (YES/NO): NO